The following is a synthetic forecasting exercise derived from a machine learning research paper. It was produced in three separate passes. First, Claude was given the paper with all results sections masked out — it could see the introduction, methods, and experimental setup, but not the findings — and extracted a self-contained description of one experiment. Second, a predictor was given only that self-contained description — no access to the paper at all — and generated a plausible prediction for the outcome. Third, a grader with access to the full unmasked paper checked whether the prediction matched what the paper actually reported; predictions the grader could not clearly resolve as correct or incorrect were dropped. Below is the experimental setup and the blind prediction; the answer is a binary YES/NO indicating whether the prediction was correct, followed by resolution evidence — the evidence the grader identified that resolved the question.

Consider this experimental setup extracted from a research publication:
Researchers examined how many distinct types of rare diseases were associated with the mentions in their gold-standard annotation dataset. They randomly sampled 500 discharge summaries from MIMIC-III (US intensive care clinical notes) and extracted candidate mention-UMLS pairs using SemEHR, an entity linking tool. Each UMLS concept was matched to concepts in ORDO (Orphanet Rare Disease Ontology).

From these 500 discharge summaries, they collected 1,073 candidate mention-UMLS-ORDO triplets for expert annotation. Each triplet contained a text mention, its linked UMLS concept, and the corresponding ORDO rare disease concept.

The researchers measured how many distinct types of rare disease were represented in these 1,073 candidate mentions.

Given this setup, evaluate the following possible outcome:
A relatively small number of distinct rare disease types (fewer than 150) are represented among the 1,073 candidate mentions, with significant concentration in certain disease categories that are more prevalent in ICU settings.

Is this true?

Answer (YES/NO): YES